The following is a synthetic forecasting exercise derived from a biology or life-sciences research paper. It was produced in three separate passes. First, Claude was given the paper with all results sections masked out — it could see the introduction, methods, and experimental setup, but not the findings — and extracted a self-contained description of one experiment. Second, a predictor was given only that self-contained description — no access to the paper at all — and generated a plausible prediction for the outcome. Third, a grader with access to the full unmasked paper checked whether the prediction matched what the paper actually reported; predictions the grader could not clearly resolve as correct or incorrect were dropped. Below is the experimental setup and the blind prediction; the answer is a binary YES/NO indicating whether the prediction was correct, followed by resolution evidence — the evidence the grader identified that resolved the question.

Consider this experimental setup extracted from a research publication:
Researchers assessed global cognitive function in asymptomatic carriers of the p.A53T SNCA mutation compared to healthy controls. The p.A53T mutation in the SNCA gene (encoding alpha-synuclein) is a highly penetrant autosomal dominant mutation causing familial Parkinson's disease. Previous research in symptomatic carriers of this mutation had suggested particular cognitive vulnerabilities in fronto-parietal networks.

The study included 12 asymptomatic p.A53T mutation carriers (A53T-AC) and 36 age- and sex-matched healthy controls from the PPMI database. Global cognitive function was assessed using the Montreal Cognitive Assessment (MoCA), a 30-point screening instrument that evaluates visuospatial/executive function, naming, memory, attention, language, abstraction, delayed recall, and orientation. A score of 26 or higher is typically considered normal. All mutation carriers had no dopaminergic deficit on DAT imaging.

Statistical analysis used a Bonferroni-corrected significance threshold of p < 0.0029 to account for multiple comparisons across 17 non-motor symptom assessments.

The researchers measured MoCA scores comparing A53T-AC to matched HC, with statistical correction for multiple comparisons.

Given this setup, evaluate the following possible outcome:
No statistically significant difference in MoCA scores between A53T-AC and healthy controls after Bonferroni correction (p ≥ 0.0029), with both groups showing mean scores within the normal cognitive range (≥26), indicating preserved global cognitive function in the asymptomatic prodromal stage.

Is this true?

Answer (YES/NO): NO